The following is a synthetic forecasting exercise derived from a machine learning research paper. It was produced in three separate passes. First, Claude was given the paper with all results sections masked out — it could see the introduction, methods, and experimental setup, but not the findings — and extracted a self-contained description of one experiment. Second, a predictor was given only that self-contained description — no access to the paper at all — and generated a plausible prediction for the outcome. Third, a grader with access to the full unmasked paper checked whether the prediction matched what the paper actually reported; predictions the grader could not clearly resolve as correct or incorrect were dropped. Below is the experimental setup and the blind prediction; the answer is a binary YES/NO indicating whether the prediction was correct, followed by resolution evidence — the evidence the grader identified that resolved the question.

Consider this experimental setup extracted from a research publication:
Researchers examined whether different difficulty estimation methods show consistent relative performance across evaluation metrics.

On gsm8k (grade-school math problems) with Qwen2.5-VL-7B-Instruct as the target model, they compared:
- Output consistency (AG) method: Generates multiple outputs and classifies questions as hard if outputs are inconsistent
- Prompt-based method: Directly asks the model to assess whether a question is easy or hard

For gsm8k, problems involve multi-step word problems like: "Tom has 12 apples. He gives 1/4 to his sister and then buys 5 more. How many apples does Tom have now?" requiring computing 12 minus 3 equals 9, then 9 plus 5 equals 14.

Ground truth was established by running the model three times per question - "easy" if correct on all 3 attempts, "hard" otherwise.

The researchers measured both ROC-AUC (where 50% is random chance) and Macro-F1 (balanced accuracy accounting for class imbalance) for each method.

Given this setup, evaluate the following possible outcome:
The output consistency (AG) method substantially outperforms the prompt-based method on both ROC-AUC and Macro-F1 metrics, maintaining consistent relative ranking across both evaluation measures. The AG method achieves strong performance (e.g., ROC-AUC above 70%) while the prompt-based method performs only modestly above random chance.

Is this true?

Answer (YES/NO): NO